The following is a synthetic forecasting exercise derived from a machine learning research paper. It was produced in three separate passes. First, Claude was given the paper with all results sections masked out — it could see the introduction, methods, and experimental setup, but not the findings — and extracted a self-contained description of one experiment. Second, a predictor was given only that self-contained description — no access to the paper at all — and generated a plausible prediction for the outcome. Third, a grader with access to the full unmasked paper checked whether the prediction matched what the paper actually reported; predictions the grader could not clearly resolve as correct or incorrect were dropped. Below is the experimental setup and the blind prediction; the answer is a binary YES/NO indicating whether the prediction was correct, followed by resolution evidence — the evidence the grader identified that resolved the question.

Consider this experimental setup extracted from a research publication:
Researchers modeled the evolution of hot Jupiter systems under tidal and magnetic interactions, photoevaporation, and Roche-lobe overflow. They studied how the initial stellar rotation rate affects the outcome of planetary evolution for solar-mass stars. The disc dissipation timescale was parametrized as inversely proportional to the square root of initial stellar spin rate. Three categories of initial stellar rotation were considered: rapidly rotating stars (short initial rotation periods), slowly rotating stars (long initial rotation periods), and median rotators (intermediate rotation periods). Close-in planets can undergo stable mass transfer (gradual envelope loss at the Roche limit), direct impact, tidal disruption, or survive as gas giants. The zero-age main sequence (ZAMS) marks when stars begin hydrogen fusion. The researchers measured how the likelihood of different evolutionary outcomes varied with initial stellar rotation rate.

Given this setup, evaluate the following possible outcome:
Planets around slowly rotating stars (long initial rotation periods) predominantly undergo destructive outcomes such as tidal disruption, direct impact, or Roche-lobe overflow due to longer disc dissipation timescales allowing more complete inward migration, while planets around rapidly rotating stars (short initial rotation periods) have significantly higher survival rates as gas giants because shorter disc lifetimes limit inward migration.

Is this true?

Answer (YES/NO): NO